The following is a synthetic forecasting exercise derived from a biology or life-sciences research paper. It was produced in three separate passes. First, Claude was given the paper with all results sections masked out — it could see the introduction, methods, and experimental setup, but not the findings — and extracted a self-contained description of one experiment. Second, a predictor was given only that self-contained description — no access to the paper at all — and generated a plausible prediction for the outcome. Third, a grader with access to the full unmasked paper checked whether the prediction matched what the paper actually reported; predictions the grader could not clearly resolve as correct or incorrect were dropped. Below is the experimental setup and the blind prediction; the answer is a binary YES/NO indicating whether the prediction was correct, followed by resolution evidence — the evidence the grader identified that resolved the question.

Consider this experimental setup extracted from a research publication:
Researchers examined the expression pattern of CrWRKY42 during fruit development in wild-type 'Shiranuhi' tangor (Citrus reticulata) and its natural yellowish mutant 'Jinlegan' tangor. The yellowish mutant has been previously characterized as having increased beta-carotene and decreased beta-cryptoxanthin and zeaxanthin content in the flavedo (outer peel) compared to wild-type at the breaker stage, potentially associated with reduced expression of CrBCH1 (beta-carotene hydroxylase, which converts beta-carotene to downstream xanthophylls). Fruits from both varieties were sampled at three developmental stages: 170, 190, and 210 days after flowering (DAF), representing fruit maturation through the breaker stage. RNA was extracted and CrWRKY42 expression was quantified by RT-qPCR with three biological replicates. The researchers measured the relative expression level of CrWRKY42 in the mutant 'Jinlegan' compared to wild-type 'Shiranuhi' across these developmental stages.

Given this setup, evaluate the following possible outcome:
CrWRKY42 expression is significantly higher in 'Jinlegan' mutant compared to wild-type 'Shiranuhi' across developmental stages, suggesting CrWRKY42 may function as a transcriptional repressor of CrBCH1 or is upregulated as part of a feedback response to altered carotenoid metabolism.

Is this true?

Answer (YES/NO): NO